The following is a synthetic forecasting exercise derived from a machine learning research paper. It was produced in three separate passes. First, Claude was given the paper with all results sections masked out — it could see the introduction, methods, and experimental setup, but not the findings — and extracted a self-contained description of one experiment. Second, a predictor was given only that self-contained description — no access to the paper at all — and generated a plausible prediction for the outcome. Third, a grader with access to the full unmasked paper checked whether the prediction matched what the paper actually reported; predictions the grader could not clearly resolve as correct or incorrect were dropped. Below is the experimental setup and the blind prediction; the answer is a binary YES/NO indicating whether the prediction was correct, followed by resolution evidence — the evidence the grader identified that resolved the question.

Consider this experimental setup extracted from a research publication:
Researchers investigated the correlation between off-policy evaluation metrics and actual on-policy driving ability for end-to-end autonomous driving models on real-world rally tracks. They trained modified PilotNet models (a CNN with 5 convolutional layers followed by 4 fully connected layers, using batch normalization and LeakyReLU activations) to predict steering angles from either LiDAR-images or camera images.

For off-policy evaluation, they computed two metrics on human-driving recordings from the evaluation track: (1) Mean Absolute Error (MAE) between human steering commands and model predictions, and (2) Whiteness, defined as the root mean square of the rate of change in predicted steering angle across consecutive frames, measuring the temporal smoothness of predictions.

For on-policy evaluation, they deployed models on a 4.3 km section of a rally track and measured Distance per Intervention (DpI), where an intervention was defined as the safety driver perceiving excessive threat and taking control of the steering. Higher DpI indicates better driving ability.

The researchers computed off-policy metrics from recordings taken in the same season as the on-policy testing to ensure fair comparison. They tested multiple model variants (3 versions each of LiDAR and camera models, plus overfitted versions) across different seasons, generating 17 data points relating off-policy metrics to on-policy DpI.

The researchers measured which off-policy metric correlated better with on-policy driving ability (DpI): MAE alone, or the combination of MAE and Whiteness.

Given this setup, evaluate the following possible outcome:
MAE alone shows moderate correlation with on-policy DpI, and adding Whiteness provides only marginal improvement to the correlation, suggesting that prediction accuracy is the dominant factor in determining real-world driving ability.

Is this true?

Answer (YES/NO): NO